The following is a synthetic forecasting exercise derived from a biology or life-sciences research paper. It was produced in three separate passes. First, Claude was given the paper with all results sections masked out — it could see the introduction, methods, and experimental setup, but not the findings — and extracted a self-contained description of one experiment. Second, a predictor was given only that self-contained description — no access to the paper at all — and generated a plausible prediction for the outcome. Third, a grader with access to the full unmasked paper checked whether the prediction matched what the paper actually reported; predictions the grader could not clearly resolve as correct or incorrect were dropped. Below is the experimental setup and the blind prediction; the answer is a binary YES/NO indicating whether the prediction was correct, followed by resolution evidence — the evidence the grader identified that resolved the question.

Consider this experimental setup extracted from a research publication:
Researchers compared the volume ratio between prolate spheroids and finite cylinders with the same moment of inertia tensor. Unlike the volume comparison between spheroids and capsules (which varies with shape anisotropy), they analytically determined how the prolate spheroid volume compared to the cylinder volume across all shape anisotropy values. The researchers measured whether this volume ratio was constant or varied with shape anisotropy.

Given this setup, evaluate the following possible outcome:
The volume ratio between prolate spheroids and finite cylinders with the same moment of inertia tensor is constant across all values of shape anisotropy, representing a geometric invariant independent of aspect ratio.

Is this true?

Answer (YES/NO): YES